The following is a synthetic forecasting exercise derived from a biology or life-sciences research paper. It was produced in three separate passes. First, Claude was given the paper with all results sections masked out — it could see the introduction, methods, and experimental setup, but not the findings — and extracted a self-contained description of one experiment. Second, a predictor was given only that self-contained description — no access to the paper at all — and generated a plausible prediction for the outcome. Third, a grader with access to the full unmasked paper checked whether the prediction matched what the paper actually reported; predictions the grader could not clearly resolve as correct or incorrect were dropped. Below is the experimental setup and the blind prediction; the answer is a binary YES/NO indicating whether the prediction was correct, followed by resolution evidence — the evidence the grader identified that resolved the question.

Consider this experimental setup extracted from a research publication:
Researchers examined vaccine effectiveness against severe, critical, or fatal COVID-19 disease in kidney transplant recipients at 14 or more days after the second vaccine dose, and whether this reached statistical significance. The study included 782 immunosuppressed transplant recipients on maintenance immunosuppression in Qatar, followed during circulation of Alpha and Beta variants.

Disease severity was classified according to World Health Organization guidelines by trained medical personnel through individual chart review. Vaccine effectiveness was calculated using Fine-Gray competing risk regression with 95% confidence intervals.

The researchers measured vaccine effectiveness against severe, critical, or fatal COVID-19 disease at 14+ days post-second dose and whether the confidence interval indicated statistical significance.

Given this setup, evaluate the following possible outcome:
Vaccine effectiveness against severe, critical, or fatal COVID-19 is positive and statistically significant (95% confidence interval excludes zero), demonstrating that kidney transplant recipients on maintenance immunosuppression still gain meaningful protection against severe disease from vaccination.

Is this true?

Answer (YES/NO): NO